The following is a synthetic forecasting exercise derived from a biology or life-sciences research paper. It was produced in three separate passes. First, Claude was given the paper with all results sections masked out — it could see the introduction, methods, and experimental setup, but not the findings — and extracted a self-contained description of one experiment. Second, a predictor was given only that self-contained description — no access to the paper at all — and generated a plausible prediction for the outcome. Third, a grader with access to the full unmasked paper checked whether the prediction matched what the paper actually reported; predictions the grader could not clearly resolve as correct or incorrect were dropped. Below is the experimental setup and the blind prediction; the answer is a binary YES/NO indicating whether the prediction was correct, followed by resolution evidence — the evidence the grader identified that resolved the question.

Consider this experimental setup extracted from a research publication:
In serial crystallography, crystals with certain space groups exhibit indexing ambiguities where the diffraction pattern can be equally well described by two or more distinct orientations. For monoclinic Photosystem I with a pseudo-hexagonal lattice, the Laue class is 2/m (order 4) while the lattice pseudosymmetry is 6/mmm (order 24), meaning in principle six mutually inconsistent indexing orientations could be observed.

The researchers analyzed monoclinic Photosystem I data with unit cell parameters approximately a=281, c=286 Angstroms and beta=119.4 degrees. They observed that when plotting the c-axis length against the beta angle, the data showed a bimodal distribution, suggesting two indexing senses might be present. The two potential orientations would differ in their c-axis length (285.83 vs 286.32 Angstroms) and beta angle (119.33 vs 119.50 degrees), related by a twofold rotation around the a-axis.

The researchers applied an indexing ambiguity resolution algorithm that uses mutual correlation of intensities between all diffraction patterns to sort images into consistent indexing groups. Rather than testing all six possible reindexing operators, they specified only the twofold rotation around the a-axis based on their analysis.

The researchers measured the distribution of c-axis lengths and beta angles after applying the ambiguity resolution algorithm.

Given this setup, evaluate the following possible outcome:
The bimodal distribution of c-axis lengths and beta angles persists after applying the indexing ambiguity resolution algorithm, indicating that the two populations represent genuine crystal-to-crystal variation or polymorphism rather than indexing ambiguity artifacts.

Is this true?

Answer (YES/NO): NO